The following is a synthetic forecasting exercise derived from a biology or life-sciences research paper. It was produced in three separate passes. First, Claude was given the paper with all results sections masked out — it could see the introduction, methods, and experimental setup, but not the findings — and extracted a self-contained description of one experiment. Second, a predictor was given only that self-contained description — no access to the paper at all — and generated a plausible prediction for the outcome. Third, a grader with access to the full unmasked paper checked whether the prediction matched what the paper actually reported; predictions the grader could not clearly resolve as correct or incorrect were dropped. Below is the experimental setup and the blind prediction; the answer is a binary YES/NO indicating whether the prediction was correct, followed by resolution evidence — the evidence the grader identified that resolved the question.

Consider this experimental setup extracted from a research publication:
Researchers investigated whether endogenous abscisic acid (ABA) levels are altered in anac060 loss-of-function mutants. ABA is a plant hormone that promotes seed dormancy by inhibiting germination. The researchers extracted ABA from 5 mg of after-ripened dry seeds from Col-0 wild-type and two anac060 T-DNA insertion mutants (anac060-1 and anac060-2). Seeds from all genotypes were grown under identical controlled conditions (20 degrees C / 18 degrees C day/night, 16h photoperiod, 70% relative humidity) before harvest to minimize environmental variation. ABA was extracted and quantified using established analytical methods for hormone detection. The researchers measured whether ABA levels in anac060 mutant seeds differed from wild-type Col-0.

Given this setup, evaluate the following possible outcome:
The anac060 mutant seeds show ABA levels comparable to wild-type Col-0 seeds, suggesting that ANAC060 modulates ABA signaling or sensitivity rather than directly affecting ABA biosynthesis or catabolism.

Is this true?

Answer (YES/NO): YES